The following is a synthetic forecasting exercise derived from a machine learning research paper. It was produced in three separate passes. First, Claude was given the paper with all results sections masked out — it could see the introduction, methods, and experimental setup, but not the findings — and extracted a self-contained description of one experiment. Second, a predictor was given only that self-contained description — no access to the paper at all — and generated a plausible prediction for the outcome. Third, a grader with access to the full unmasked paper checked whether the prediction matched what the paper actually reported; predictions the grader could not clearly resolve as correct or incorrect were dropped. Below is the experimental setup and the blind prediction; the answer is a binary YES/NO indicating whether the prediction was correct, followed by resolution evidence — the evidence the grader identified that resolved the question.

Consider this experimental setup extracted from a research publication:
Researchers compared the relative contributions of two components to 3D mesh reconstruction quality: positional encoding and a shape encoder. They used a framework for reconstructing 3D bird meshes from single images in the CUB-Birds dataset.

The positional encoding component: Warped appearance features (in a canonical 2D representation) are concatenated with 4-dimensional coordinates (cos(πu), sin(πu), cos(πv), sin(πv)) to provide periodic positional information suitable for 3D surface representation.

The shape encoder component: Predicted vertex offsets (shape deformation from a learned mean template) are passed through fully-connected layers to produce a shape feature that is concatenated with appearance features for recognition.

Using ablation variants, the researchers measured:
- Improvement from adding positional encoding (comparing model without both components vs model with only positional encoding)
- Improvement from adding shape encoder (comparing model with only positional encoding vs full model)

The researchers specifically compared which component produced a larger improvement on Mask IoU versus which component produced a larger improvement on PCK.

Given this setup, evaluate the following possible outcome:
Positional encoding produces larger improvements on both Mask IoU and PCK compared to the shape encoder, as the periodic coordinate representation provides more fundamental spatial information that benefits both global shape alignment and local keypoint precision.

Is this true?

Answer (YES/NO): NO